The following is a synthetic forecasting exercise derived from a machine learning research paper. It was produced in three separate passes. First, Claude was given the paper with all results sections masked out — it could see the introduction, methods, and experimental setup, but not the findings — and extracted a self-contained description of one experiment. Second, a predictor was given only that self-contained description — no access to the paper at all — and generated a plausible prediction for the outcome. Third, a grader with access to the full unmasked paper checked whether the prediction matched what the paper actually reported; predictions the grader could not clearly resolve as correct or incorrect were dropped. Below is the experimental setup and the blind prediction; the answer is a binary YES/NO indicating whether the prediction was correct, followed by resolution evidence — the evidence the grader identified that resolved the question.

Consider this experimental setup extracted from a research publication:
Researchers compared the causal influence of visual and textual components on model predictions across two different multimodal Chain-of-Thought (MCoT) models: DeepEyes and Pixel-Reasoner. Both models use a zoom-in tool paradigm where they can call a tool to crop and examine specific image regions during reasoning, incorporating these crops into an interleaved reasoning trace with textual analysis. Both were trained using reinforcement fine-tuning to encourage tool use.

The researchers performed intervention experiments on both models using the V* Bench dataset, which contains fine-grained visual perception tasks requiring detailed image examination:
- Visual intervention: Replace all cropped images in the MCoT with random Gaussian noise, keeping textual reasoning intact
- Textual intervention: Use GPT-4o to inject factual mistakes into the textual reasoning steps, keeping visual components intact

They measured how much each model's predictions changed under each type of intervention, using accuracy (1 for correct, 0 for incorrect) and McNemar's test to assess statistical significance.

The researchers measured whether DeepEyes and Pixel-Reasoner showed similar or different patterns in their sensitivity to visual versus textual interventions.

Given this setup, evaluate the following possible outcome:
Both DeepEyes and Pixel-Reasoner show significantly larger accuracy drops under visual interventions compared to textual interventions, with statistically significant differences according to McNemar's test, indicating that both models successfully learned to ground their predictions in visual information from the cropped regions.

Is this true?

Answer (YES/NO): NO